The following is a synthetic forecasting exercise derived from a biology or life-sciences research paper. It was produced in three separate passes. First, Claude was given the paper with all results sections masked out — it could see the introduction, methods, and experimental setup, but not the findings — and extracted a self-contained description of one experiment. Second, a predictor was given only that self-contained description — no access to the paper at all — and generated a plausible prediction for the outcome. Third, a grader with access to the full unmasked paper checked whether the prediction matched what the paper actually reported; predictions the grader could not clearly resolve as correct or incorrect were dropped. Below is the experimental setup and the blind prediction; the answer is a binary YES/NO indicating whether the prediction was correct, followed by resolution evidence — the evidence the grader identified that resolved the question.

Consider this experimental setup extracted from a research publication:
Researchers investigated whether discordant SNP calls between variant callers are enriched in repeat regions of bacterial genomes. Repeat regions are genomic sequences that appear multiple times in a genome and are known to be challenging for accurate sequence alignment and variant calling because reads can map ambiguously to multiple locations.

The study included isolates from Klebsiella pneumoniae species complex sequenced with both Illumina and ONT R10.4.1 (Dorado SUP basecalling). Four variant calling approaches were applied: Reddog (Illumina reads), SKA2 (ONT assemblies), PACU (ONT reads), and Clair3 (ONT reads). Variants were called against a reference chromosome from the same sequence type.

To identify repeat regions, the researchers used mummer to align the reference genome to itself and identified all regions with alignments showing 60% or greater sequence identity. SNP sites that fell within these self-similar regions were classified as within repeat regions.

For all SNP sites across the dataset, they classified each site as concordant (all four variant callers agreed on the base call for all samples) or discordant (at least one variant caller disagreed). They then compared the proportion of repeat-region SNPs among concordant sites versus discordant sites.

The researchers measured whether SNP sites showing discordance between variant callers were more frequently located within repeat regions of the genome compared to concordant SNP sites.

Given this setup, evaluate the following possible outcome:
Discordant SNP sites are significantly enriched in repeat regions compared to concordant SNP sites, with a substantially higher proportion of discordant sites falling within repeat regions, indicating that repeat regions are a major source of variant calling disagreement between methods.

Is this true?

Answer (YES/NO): NO